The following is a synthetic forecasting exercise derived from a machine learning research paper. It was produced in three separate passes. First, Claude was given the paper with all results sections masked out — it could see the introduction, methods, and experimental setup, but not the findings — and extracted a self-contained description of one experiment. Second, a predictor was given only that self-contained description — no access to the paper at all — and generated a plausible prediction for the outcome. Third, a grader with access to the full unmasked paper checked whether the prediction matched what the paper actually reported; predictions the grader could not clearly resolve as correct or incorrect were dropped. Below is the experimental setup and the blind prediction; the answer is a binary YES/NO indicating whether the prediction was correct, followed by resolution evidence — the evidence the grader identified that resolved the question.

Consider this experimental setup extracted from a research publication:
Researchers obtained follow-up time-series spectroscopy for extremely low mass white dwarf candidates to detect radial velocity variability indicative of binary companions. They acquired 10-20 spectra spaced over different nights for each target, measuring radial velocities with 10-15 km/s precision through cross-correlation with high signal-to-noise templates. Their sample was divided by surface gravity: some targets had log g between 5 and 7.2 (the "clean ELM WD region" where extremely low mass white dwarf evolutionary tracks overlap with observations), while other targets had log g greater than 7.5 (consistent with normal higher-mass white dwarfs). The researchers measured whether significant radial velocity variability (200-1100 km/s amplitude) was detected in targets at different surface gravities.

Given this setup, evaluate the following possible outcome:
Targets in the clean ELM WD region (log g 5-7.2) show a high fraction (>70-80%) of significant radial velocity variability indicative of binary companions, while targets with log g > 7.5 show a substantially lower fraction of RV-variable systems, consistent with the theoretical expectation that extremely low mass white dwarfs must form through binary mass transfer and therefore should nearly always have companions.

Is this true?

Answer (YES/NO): YES